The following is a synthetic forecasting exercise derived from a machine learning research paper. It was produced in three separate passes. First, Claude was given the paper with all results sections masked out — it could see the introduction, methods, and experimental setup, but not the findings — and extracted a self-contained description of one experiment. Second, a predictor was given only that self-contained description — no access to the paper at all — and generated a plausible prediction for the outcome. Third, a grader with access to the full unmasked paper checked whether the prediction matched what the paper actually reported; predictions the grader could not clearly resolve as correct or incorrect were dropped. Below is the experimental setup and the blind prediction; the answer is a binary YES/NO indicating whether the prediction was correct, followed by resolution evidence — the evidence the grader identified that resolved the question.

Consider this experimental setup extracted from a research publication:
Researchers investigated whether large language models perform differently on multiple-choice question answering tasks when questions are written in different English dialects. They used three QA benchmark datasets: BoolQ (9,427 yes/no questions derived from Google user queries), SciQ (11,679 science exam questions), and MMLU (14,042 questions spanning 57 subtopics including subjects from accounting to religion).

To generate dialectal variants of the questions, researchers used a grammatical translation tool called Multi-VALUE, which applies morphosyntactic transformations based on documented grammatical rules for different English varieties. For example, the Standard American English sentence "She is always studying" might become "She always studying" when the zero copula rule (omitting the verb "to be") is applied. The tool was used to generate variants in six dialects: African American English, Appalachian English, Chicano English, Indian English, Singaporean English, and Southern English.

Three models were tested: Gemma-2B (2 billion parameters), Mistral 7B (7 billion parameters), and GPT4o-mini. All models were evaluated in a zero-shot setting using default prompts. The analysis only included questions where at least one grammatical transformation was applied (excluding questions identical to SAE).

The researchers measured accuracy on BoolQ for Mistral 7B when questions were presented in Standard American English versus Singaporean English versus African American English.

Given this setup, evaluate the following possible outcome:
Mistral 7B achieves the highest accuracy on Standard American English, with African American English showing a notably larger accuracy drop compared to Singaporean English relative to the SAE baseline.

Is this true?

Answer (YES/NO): NO